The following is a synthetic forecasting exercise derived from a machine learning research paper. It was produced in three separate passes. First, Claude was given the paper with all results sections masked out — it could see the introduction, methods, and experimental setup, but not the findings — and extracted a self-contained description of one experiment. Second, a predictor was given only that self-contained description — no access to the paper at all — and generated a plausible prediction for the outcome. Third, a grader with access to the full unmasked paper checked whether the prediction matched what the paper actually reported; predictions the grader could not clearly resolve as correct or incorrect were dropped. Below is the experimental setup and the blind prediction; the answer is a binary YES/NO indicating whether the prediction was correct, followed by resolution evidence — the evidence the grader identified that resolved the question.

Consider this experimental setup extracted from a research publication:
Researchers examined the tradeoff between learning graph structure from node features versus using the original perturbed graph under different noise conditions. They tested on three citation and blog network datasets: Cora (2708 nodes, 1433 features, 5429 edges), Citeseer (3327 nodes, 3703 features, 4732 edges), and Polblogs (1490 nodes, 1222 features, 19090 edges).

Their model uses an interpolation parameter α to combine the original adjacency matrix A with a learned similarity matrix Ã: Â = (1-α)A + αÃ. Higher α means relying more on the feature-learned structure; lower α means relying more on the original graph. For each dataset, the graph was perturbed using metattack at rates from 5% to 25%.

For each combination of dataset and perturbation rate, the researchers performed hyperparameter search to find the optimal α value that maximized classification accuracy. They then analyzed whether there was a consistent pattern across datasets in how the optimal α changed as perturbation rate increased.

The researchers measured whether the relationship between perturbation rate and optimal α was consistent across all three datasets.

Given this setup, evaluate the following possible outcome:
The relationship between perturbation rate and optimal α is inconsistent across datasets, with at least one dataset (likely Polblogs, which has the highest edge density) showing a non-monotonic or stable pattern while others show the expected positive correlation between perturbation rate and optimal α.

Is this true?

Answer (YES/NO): NO